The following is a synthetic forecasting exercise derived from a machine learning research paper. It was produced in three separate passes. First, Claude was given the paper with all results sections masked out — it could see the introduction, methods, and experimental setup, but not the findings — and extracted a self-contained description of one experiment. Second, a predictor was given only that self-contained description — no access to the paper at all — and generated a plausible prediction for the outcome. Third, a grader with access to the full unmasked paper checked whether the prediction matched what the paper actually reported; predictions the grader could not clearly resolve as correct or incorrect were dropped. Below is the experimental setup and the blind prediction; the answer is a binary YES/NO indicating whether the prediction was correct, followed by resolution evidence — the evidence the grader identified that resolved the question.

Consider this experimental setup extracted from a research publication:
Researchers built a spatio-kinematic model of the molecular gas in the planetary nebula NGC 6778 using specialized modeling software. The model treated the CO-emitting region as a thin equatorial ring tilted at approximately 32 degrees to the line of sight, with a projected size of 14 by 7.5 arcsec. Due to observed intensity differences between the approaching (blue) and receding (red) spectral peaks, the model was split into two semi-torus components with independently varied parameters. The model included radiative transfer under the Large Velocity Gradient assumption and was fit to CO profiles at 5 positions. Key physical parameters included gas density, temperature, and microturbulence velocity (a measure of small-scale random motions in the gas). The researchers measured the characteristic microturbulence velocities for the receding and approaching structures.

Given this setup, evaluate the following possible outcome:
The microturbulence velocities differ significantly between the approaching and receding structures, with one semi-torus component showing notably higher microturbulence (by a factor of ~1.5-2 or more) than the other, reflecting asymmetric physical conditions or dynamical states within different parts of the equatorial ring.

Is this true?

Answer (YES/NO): NO